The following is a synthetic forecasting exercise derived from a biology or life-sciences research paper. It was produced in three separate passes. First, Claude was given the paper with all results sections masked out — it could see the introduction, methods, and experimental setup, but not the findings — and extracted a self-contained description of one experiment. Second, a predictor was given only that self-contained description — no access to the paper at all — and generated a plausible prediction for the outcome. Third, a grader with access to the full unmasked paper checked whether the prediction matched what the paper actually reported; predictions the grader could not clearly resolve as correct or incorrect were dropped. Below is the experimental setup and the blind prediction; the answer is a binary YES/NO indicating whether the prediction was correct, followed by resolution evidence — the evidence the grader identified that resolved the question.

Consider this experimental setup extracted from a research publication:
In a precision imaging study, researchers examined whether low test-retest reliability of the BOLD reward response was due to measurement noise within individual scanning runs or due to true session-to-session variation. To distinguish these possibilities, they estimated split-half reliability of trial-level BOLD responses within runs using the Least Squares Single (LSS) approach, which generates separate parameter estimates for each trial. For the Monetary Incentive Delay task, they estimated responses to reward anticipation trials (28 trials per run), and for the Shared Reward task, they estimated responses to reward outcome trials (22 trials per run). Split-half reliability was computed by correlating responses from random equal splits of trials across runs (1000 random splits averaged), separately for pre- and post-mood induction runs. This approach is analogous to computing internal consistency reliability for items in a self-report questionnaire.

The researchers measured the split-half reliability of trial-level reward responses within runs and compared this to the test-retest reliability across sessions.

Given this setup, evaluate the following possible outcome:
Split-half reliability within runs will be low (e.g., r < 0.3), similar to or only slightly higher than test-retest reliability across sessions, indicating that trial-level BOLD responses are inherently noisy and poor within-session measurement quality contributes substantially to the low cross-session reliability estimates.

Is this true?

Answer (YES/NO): NO